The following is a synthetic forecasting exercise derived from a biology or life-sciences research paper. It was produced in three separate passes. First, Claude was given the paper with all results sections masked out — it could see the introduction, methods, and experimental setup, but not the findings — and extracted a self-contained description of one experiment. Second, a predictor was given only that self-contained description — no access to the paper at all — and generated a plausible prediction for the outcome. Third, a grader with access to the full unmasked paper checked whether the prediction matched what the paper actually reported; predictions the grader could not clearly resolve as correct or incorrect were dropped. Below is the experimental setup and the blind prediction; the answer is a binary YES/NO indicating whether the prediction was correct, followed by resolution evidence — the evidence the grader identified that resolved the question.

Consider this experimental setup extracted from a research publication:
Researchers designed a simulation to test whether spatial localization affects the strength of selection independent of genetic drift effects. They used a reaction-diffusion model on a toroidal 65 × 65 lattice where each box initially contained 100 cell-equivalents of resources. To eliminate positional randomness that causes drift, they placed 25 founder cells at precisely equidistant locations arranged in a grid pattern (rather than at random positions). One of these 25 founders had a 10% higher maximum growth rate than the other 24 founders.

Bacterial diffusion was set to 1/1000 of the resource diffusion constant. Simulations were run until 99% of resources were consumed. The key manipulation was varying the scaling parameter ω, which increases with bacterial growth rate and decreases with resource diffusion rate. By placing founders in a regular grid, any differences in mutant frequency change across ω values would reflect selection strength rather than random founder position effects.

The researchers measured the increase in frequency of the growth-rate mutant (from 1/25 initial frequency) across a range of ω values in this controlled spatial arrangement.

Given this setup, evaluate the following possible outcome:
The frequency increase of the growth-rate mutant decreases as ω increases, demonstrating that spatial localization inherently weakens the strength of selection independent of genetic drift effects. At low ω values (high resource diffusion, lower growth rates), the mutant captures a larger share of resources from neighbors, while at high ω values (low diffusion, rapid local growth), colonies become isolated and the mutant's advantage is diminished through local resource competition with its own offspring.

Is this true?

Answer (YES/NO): YES